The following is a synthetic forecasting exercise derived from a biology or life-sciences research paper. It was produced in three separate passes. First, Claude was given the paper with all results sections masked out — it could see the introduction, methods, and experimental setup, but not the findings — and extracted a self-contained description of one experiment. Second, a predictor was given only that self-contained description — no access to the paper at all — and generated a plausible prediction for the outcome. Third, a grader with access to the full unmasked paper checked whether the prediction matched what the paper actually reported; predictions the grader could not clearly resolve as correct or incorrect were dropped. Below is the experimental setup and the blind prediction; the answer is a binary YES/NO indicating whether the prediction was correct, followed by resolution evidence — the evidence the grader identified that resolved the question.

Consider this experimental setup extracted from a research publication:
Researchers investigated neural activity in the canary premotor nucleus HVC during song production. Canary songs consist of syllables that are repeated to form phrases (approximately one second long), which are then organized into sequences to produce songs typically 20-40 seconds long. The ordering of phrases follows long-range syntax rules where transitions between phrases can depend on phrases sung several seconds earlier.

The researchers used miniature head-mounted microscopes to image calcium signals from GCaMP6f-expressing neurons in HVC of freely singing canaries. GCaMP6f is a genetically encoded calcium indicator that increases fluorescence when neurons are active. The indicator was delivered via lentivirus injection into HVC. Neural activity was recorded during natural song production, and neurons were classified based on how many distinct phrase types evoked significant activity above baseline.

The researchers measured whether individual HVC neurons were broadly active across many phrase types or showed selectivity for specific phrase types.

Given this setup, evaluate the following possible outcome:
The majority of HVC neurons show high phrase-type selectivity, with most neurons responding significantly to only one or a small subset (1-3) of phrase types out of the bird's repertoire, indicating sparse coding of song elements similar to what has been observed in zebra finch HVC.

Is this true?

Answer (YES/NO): YES